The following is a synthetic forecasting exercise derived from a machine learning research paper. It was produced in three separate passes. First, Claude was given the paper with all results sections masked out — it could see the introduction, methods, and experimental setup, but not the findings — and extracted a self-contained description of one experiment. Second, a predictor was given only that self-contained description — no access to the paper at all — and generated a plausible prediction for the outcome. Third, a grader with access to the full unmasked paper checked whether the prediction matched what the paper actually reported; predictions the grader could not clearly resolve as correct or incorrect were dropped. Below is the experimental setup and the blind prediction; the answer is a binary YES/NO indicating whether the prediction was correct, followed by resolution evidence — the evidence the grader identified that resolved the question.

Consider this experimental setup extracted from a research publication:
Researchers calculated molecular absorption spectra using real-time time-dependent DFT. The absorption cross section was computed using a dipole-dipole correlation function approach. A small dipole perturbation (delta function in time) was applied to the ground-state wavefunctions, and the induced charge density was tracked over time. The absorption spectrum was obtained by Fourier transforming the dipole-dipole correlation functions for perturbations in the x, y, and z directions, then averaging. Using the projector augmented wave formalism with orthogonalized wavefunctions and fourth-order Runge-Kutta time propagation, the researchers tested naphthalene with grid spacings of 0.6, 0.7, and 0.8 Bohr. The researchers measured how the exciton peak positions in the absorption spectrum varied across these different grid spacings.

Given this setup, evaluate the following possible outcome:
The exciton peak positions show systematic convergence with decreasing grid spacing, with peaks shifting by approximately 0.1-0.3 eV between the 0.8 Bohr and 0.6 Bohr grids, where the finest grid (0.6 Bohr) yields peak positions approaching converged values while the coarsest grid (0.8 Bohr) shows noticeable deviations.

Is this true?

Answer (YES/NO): NO